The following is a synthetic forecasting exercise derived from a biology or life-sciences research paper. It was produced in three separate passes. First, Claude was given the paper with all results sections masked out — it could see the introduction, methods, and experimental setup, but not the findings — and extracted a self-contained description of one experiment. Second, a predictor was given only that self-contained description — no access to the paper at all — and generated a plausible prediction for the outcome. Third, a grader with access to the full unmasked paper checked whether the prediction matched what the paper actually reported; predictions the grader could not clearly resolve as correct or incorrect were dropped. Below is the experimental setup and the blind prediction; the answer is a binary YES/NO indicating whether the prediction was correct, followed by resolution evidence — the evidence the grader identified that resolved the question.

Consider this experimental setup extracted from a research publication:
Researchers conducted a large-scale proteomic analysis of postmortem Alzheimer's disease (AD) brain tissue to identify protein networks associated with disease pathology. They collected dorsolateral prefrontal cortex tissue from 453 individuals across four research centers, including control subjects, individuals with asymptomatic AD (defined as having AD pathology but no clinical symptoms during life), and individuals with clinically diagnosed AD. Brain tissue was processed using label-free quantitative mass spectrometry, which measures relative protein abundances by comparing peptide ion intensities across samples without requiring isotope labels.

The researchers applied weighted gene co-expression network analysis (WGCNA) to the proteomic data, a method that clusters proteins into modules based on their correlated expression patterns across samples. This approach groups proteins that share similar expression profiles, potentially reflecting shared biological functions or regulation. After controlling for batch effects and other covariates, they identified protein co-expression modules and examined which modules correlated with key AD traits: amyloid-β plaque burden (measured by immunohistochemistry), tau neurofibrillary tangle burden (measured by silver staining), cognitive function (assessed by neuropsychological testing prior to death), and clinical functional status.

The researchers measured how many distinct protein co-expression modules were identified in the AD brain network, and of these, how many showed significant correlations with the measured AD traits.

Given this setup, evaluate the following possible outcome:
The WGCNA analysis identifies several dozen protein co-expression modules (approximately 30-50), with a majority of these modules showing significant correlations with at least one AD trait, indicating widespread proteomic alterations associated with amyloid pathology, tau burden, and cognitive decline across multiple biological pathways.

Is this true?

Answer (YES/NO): NO